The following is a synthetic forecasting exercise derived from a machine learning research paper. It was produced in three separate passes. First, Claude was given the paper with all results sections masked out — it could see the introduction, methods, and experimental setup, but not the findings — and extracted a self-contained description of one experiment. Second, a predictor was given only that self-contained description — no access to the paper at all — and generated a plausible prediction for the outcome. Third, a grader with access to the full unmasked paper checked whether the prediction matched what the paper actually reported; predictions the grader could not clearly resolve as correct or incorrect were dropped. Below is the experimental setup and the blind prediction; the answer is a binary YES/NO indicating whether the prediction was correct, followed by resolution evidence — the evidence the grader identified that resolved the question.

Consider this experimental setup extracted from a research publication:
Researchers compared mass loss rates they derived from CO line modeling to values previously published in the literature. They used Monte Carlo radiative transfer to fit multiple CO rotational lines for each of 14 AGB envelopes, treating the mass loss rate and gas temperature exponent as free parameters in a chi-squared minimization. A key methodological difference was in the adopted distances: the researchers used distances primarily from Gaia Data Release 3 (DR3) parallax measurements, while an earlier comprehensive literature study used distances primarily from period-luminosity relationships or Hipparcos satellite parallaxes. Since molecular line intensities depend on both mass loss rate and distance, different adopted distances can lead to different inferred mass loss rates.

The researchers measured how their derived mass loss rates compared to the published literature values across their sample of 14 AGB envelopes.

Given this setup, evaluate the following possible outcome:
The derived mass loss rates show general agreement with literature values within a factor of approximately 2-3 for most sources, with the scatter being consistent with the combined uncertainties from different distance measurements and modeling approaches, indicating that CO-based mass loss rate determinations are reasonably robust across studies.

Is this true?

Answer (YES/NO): YES